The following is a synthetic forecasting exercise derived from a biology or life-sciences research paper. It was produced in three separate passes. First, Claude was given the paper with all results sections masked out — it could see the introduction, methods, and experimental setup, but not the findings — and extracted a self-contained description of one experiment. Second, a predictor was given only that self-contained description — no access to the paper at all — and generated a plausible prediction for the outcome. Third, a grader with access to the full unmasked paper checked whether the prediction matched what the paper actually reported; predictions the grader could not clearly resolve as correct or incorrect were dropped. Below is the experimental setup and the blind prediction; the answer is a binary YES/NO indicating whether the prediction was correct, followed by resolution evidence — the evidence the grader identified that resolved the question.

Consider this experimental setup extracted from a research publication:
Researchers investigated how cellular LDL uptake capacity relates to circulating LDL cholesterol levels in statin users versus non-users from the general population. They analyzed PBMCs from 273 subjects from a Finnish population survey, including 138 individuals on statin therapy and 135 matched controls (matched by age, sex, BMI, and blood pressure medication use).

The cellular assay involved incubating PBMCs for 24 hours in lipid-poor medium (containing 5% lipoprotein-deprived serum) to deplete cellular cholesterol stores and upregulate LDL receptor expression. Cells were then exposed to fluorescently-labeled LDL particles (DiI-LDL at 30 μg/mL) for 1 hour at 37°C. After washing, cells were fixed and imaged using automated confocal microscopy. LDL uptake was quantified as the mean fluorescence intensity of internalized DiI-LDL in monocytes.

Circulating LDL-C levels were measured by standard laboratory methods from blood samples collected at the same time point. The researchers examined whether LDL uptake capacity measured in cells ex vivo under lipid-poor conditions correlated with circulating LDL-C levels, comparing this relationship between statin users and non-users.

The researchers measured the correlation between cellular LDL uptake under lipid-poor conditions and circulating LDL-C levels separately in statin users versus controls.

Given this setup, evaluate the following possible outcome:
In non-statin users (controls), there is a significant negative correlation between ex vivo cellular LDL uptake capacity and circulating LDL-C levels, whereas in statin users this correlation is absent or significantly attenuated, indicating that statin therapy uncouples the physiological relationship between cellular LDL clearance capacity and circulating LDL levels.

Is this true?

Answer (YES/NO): NO